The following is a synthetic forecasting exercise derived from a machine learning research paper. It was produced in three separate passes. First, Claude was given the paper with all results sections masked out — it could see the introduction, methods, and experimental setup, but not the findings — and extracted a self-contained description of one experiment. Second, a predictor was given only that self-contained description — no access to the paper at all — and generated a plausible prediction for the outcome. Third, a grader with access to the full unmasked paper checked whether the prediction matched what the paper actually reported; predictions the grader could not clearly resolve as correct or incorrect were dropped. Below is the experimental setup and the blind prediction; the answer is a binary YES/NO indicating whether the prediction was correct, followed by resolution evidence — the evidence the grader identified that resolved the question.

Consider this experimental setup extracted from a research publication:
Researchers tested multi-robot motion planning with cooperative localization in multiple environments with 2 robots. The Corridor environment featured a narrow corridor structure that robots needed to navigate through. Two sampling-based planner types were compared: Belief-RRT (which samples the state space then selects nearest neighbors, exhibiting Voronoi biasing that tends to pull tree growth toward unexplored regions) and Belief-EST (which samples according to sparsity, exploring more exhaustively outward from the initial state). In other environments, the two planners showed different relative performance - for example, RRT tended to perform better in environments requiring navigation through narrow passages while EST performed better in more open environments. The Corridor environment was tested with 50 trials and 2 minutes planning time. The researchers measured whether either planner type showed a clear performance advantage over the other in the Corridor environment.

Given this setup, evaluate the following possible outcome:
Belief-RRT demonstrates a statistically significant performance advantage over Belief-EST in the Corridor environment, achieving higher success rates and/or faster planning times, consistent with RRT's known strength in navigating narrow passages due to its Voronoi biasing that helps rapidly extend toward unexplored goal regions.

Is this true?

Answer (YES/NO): NO